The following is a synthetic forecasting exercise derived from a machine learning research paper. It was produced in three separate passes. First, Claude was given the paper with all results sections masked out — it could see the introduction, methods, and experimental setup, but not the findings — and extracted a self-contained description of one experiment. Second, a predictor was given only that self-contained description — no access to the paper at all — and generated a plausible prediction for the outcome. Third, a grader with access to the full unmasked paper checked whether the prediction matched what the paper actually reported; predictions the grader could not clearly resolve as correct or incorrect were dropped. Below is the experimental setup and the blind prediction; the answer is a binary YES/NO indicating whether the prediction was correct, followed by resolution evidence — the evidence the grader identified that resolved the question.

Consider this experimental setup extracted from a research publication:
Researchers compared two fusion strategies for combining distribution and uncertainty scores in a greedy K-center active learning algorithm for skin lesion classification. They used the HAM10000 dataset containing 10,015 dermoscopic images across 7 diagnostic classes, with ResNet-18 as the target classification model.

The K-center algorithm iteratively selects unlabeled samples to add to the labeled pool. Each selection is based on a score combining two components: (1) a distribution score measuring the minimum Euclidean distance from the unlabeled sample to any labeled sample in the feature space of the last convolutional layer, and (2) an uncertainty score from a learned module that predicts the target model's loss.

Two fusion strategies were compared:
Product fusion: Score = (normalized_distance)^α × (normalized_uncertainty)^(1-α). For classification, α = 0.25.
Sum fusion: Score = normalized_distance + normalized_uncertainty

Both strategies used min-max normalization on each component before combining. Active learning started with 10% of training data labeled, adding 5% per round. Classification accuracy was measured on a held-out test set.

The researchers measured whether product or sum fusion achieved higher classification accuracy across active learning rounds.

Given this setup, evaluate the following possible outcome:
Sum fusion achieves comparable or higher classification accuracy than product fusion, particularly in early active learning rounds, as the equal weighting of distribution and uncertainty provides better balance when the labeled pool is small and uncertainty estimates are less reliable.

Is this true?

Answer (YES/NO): NO